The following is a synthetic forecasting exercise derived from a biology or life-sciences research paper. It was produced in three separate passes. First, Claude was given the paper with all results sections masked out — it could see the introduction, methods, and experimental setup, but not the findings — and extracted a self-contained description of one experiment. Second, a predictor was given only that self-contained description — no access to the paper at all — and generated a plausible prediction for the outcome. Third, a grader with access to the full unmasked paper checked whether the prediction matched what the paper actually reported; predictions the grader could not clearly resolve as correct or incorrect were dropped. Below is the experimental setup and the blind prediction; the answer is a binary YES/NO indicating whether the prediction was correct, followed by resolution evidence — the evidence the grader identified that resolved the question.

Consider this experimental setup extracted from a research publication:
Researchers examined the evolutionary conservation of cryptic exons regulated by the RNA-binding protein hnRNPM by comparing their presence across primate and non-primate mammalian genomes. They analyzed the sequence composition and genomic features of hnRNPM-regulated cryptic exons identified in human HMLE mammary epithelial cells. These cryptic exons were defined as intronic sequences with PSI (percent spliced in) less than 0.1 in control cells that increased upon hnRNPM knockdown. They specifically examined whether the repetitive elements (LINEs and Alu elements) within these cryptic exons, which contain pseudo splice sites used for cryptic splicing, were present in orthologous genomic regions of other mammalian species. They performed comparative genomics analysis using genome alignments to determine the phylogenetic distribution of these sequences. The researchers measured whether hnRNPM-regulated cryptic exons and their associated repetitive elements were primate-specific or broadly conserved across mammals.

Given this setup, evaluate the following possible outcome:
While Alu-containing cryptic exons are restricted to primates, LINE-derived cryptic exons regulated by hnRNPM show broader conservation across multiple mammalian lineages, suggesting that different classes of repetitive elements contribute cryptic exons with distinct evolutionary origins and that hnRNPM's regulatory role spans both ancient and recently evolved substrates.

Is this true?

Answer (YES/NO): NO